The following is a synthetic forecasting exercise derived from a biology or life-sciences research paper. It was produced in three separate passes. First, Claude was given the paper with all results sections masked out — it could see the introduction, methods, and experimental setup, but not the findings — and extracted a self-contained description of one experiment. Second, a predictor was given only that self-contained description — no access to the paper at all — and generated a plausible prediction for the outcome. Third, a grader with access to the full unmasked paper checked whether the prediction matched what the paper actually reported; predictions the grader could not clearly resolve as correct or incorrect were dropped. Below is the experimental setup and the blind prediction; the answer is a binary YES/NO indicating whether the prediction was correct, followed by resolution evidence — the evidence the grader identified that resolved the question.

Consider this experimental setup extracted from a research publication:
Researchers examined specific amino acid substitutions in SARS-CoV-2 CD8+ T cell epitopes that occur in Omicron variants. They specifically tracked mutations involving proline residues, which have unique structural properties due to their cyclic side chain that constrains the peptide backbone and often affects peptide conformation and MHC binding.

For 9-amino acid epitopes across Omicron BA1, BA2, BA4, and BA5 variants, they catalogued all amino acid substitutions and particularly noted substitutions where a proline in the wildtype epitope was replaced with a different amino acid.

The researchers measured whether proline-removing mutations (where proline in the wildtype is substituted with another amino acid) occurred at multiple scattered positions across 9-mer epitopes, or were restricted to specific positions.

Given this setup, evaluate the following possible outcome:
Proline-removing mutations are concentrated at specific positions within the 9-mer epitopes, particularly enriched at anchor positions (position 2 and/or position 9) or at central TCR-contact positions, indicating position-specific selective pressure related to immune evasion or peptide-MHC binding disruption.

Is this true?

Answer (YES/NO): YES